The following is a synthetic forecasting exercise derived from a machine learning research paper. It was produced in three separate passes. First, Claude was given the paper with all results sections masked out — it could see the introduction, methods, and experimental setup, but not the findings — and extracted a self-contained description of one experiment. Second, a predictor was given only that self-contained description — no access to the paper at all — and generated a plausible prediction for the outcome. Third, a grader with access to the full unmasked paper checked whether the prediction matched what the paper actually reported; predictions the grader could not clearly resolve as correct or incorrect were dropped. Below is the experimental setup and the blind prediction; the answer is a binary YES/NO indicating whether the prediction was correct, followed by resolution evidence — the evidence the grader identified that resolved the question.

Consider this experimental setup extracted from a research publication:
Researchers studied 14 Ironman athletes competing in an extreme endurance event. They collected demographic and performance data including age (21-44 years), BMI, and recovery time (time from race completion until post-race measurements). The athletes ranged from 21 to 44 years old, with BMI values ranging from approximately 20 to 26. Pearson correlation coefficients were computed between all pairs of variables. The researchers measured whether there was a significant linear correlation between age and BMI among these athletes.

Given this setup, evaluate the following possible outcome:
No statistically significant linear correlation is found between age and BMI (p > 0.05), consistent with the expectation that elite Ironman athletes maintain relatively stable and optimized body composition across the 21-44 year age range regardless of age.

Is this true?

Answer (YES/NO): NO